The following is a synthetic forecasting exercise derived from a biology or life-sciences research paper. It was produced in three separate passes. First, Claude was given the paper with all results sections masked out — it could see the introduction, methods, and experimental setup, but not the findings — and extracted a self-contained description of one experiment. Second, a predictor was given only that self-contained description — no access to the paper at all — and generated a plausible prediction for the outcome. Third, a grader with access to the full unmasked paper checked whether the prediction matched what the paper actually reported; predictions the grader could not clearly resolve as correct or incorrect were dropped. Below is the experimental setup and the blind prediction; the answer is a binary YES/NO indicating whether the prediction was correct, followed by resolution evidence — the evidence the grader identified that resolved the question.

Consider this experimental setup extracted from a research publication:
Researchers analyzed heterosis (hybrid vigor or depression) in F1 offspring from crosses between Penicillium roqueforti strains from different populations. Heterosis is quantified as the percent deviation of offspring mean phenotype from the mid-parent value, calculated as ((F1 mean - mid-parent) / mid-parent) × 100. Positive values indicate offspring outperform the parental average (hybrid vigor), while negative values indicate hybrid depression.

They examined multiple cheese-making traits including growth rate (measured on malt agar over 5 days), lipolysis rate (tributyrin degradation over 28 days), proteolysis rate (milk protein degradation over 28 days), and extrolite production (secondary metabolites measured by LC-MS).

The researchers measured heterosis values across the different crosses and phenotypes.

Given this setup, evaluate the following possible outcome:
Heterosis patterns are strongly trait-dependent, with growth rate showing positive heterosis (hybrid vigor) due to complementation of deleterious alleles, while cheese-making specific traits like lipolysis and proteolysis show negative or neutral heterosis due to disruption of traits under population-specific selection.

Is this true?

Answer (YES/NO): NO